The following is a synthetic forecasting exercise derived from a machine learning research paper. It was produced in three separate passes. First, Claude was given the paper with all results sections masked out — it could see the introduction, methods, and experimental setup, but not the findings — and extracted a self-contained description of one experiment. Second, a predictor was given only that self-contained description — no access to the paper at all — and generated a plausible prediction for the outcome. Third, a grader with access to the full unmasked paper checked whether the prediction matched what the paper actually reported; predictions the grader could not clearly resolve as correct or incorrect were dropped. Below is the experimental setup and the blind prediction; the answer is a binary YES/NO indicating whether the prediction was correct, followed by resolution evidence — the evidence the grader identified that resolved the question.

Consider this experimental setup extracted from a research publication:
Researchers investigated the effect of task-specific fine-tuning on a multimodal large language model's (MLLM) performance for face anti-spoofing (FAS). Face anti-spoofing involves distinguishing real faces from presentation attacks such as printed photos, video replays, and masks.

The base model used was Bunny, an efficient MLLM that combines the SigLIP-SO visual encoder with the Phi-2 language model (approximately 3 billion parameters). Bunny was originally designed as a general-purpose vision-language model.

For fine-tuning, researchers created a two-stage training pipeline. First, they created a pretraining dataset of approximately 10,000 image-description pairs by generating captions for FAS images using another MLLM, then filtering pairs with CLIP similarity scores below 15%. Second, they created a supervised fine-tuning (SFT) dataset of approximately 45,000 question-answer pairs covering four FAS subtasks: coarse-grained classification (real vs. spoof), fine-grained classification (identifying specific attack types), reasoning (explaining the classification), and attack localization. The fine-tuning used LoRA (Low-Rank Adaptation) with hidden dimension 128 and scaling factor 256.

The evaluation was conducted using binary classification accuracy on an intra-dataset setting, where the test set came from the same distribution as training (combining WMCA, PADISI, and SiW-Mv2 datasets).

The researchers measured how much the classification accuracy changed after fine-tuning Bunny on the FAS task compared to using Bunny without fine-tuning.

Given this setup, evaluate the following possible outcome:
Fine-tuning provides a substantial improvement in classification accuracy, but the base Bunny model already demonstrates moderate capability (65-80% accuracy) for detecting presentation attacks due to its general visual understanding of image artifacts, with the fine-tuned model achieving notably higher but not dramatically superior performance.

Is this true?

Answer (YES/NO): NO